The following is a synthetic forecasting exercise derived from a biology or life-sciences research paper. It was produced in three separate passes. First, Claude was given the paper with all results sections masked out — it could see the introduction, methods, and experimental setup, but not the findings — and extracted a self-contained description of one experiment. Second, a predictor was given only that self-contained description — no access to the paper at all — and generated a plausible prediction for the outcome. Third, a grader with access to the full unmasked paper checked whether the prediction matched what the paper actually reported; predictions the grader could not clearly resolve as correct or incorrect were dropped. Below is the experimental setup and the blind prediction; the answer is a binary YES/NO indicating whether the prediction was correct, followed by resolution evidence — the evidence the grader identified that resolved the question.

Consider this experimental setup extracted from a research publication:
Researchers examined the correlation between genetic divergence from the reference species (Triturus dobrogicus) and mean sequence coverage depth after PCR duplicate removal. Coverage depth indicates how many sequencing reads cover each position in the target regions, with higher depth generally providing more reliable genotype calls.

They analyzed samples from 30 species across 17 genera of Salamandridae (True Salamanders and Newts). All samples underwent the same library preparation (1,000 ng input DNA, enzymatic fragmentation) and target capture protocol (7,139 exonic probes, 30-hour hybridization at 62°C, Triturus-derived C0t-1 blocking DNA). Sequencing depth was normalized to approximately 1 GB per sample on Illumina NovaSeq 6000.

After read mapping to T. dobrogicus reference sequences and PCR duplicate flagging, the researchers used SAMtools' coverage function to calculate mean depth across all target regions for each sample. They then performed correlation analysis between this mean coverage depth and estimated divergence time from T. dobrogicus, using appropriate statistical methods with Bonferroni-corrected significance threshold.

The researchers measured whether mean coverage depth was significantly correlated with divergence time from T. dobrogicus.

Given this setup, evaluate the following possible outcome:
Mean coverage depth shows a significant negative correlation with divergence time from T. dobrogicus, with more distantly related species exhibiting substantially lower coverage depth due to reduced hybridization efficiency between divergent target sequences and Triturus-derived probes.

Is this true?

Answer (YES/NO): YES